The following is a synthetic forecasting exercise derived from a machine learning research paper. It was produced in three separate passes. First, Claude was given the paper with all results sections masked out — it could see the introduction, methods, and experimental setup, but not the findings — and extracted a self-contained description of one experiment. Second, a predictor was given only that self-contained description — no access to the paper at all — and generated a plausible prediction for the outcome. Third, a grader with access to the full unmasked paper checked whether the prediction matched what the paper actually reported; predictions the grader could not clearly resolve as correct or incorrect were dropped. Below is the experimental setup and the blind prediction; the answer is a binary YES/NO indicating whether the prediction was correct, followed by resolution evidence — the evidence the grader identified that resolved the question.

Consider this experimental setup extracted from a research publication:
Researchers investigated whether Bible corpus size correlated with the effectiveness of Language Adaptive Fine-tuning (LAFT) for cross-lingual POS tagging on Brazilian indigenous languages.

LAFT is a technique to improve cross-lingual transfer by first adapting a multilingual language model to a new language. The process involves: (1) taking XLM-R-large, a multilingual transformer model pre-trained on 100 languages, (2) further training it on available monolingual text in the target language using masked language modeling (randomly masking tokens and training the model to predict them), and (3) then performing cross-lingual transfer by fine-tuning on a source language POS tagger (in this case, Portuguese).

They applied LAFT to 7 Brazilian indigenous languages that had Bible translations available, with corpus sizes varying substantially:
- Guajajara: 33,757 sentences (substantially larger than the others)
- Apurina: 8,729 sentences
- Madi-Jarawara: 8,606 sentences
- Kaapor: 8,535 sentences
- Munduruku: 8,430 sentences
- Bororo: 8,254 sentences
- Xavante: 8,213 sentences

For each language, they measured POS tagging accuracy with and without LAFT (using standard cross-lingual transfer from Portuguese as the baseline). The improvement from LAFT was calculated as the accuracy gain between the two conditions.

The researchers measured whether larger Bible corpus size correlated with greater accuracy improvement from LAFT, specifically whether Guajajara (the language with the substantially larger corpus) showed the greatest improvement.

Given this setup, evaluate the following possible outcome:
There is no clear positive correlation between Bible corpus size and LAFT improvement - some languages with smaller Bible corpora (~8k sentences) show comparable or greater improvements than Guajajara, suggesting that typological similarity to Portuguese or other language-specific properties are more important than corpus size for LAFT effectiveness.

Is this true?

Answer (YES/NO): YES